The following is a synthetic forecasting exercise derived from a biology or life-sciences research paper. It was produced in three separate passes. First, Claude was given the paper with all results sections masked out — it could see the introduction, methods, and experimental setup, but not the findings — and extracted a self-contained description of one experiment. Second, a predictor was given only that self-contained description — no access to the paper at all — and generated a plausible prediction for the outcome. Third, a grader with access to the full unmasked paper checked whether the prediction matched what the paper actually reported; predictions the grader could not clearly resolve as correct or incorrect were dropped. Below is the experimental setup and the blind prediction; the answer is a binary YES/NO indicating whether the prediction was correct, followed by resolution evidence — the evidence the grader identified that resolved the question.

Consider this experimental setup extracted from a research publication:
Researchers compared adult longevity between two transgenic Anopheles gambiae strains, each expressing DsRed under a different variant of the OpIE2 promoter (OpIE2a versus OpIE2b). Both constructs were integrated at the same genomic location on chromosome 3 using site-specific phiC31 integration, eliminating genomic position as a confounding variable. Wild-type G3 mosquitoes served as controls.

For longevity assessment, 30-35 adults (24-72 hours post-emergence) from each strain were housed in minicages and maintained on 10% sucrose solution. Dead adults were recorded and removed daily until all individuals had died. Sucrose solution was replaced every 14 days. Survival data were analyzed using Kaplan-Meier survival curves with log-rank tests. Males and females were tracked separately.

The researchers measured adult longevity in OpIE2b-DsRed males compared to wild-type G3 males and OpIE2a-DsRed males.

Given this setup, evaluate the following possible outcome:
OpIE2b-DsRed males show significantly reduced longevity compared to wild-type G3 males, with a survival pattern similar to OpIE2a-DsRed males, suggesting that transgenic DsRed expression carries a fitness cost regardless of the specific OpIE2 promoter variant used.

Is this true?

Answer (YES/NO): NO